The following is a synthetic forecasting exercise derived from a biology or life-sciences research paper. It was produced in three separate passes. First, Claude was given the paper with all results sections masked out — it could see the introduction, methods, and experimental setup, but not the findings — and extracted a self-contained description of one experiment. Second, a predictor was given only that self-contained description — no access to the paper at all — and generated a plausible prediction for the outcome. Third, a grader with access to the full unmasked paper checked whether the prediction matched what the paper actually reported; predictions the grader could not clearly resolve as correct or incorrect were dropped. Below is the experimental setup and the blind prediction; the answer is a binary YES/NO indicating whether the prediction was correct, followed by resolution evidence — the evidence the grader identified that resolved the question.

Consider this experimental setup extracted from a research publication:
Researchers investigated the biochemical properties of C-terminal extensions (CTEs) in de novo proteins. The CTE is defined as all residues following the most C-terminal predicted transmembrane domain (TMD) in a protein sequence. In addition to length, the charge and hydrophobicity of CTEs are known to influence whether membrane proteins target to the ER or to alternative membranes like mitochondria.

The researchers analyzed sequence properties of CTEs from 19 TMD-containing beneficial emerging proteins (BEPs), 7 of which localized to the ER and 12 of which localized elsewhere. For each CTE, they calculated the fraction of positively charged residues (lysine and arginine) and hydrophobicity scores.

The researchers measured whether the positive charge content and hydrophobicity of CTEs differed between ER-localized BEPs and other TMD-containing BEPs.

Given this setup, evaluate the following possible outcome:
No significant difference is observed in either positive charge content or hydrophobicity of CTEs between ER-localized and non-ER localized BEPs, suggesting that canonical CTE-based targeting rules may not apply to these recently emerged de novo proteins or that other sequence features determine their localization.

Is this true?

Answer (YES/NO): NO